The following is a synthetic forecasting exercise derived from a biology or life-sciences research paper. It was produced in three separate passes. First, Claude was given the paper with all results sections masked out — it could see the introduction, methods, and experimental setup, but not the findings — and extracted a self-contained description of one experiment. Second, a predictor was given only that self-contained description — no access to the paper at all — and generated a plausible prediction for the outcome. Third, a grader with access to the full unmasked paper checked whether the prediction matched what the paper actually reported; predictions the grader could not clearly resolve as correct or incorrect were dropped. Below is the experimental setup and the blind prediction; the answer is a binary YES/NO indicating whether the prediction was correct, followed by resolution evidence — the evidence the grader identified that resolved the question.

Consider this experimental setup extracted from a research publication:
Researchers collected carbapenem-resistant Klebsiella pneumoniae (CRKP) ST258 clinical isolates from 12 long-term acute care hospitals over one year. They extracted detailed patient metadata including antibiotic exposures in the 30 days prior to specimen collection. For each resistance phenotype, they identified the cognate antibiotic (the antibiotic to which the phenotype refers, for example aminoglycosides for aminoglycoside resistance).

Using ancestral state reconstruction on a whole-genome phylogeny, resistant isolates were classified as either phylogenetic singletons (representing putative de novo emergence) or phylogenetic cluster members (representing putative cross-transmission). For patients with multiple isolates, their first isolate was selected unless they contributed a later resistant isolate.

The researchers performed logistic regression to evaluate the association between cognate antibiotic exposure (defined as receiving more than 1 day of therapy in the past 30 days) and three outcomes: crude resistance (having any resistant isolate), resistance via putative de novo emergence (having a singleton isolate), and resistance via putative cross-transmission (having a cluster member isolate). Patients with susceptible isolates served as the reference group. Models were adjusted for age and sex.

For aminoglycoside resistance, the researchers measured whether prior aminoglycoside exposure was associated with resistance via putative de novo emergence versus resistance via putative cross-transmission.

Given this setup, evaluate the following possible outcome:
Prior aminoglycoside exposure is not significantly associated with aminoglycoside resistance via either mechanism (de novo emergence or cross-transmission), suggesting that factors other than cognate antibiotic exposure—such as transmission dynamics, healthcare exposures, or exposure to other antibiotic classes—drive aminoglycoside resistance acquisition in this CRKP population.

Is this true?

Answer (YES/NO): NO